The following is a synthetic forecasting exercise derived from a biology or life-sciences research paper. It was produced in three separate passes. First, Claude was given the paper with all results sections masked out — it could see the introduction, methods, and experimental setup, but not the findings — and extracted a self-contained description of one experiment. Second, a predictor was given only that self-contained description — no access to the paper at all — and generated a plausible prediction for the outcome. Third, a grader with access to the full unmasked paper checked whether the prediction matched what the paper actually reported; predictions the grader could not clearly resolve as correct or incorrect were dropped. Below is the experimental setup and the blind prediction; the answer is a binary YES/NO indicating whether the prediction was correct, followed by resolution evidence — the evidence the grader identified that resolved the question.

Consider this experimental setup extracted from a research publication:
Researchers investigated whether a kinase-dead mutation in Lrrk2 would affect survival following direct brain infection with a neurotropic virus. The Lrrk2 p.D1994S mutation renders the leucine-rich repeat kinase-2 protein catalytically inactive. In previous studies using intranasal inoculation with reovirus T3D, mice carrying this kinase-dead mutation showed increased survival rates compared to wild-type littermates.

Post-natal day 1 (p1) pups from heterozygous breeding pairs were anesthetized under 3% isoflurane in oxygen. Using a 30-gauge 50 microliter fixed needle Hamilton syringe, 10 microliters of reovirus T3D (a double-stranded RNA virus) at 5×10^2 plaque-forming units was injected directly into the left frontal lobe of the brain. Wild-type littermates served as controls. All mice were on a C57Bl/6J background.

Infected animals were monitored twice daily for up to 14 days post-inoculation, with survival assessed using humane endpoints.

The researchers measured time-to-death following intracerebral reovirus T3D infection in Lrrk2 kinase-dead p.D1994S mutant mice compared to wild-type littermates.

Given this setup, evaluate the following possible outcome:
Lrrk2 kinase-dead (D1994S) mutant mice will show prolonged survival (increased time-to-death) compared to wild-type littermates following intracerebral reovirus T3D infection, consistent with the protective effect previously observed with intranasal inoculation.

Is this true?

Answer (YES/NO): NO